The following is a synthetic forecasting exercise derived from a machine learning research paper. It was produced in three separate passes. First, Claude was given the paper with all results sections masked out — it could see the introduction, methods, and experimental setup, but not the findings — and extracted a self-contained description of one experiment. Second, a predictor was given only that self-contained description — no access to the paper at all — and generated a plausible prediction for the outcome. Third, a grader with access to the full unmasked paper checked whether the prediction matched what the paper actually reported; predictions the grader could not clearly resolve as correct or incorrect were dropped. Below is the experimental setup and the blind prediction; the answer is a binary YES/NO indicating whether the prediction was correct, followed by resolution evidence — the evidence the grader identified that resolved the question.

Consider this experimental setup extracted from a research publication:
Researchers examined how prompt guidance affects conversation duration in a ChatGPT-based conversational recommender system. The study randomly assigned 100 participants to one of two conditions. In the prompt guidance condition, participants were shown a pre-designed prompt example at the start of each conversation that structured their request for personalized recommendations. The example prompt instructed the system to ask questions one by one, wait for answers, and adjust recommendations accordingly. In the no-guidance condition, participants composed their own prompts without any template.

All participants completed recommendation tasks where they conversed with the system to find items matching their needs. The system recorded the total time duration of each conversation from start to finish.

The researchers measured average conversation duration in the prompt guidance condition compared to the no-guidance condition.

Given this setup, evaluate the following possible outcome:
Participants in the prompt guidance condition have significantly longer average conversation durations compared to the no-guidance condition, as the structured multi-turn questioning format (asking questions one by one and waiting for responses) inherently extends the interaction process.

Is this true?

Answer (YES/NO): NO